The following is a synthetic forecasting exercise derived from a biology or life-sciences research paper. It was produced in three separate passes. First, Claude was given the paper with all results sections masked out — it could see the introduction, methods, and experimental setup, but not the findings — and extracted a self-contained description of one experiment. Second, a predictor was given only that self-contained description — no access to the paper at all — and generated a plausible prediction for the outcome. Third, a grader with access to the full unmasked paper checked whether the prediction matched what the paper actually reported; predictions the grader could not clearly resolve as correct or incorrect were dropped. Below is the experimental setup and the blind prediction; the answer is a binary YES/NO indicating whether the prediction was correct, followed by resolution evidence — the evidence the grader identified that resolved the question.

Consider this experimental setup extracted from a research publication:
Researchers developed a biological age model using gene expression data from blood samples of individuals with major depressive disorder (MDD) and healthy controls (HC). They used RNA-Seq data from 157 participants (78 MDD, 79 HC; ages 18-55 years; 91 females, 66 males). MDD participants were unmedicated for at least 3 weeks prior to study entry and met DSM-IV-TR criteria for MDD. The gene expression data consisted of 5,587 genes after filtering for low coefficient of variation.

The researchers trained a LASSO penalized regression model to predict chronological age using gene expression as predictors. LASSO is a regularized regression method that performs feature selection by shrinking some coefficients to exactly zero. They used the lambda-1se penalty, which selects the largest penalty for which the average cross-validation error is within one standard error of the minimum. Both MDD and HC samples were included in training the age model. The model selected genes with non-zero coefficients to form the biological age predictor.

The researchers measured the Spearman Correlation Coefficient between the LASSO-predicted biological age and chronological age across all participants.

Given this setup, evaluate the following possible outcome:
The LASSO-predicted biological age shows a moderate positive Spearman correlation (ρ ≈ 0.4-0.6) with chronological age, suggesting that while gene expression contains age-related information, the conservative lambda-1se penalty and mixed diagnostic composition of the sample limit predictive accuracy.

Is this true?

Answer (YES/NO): NO